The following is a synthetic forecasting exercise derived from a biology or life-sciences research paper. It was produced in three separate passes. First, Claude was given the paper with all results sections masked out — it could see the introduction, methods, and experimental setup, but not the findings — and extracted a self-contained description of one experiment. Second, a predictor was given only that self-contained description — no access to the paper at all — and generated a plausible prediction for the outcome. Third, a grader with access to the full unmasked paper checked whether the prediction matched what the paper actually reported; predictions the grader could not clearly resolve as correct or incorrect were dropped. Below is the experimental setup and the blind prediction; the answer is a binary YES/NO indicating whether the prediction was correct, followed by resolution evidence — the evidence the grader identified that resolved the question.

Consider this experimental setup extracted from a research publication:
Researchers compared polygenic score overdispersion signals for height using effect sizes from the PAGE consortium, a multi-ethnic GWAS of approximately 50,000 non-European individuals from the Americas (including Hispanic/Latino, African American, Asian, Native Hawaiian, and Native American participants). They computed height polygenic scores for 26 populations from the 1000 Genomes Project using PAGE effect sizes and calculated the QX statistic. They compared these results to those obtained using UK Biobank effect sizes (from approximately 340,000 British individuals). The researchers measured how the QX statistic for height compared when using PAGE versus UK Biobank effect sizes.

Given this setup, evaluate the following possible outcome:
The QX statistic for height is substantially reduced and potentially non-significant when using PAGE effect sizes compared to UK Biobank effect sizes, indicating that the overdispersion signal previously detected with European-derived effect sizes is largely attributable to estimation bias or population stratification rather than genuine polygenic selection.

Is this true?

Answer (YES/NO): NO